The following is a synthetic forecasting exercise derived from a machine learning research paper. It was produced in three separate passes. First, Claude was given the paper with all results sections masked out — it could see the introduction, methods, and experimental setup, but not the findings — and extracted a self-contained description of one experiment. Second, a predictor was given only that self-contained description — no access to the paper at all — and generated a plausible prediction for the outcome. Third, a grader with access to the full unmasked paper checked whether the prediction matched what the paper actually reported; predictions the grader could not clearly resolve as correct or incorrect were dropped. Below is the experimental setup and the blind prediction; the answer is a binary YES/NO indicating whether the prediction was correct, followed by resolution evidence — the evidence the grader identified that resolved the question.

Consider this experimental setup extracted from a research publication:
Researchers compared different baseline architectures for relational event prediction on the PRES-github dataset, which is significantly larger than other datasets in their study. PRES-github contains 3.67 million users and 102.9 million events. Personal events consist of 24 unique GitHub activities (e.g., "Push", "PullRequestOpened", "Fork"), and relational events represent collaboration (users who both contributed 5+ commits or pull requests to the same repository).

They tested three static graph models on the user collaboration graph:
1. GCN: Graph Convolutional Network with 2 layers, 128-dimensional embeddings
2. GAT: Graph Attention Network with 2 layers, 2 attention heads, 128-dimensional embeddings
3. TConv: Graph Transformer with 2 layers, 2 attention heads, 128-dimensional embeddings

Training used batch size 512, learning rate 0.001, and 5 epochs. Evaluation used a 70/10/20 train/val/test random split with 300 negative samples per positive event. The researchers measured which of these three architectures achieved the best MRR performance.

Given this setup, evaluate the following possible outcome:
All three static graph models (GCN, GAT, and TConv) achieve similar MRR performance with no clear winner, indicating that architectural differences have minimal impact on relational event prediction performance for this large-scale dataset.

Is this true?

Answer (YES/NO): NO